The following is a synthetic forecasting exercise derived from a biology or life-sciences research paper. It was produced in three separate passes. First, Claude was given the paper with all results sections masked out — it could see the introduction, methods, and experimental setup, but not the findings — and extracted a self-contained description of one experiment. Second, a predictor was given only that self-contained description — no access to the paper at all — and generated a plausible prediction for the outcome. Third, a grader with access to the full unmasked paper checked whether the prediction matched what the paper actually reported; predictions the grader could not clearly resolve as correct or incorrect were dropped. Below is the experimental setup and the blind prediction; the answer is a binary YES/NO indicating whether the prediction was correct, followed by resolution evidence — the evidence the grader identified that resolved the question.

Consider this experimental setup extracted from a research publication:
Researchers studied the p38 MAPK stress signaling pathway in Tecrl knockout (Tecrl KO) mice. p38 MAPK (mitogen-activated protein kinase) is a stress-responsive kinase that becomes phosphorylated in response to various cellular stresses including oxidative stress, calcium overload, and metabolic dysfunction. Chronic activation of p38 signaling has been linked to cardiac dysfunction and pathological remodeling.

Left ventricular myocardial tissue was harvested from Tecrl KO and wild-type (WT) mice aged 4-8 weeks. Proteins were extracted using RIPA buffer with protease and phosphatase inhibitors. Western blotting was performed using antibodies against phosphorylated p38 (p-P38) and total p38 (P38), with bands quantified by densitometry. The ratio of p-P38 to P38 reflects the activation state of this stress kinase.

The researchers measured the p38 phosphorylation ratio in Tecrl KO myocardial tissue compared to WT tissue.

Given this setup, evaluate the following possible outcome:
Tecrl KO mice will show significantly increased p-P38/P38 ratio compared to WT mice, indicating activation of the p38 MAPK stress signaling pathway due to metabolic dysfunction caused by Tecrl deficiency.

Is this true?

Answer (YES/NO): YES